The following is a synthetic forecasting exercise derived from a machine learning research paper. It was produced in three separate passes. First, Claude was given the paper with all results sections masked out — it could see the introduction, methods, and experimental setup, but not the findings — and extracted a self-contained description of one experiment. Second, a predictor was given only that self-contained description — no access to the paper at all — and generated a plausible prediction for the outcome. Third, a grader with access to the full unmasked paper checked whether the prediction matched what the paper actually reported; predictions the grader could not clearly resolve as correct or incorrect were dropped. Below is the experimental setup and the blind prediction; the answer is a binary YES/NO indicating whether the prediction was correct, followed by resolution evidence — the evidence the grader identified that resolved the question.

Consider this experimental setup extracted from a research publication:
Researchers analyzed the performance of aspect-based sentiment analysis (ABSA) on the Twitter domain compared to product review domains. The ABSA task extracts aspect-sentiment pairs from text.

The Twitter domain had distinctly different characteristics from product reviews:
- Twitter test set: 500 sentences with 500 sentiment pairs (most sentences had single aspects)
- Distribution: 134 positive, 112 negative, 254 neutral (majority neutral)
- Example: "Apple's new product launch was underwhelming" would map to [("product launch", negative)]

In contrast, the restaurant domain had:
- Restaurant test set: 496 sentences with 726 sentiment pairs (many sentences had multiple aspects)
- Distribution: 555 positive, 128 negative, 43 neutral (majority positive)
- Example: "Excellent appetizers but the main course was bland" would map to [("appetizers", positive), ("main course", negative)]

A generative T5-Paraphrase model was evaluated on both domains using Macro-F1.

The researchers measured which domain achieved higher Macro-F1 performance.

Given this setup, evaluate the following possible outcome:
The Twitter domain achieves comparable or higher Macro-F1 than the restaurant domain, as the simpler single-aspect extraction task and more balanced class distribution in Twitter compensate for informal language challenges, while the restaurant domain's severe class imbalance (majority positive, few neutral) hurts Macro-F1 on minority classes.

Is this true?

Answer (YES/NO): NO